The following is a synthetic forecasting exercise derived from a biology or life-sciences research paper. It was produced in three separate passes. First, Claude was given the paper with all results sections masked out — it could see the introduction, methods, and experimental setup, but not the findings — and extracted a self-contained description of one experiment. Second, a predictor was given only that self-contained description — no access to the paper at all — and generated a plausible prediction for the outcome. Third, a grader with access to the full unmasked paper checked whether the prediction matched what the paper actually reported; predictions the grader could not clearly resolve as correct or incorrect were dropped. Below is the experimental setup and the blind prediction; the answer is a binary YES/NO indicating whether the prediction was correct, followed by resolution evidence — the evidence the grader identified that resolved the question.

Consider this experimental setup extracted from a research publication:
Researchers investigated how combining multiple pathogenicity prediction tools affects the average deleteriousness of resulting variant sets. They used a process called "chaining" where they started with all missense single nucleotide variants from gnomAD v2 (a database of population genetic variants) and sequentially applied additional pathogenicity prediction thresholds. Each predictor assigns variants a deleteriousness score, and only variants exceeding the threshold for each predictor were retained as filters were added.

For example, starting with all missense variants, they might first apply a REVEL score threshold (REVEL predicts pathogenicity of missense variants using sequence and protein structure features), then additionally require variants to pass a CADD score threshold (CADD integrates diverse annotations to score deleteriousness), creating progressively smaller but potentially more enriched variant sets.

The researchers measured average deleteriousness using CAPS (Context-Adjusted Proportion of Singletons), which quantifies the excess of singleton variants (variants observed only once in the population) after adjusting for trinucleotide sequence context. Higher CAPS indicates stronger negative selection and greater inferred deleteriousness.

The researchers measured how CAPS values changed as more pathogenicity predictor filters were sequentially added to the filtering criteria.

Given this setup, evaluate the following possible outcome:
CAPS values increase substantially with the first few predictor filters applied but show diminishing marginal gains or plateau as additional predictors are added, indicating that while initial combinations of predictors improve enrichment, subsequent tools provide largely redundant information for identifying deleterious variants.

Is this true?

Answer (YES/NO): NO